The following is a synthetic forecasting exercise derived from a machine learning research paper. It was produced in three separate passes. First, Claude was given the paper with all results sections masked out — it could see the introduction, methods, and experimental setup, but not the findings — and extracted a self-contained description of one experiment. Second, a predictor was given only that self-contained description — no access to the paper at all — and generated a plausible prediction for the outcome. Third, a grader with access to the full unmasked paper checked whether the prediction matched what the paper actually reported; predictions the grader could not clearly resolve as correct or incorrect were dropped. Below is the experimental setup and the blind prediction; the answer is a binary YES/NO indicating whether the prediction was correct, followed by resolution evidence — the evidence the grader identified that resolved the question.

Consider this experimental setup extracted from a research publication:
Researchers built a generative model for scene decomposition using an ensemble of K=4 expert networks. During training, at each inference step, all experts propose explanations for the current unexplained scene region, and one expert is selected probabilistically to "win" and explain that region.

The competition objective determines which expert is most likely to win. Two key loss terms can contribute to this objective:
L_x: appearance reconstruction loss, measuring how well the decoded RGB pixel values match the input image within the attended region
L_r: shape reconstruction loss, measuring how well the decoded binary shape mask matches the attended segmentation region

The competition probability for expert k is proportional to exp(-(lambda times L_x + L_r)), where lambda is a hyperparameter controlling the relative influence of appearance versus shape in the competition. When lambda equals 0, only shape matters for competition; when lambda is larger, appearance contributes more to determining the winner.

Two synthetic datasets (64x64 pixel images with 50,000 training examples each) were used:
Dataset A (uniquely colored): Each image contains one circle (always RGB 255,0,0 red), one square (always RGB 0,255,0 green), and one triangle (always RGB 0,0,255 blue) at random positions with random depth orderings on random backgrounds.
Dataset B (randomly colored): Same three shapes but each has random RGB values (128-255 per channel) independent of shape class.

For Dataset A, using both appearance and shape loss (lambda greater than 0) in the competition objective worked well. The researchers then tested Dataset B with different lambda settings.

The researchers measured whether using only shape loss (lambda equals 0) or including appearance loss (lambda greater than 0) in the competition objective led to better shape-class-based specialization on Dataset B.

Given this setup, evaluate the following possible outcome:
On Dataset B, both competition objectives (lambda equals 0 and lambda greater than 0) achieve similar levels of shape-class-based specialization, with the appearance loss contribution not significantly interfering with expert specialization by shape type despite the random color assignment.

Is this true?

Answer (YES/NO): NO